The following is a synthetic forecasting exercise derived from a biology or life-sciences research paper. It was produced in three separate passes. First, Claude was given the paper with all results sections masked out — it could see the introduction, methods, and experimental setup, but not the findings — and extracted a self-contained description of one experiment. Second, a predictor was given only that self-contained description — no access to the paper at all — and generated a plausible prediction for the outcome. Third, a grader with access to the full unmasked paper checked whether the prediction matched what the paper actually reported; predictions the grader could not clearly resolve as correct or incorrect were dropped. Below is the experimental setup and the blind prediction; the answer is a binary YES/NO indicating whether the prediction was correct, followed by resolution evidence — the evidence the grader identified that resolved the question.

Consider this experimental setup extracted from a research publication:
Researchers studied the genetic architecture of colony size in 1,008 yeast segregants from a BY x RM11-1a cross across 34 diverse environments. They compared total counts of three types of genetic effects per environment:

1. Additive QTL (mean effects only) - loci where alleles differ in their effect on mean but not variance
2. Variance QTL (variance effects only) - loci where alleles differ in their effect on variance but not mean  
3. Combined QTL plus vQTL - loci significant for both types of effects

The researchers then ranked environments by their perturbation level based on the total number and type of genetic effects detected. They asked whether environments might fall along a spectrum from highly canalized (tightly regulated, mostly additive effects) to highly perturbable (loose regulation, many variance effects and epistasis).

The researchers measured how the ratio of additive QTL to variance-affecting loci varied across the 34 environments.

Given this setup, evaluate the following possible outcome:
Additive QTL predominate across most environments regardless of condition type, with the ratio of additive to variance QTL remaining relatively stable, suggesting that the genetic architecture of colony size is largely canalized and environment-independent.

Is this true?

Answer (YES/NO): NO